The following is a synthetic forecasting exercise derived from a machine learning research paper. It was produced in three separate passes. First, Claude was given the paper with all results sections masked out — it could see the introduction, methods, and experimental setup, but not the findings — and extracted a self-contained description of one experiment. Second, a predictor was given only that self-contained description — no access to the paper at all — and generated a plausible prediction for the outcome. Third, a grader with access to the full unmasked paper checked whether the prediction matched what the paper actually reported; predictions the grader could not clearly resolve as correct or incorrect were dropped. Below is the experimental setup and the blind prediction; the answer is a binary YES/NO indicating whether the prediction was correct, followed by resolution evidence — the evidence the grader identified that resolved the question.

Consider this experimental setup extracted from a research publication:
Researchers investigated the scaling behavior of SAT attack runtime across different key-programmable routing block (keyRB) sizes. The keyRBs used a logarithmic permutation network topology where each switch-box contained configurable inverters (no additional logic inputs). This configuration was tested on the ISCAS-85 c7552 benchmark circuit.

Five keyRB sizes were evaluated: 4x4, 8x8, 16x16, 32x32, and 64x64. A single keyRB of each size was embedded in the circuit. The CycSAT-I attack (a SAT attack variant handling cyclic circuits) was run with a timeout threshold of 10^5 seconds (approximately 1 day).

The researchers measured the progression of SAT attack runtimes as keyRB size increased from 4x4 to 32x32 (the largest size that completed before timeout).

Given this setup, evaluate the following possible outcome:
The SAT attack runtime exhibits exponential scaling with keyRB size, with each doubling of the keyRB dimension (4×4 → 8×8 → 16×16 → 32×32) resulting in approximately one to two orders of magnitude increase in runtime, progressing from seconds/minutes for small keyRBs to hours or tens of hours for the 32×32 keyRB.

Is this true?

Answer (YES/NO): NO